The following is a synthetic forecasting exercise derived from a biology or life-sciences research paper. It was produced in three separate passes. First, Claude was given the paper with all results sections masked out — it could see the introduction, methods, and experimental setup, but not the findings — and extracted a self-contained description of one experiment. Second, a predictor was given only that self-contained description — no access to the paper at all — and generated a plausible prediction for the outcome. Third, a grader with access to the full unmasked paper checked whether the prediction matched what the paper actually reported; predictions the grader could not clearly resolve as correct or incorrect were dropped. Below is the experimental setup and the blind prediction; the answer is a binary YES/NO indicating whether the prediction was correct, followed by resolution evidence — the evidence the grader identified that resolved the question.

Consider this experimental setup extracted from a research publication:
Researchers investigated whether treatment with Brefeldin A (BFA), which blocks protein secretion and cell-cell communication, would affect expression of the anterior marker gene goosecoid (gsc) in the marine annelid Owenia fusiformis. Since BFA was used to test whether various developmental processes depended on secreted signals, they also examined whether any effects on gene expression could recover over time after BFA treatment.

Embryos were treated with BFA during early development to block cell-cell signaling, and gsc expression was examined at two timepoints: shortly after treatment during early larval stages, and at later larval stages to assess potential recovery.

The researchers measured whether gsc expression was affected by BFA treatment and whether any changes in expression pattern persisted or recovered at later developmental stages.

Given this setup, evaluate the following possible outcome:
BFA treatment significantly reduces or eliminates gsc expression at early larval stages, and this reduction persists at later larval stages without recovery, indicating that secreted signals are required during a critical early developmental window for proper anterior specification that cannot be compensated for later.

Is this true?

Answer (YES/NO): NO